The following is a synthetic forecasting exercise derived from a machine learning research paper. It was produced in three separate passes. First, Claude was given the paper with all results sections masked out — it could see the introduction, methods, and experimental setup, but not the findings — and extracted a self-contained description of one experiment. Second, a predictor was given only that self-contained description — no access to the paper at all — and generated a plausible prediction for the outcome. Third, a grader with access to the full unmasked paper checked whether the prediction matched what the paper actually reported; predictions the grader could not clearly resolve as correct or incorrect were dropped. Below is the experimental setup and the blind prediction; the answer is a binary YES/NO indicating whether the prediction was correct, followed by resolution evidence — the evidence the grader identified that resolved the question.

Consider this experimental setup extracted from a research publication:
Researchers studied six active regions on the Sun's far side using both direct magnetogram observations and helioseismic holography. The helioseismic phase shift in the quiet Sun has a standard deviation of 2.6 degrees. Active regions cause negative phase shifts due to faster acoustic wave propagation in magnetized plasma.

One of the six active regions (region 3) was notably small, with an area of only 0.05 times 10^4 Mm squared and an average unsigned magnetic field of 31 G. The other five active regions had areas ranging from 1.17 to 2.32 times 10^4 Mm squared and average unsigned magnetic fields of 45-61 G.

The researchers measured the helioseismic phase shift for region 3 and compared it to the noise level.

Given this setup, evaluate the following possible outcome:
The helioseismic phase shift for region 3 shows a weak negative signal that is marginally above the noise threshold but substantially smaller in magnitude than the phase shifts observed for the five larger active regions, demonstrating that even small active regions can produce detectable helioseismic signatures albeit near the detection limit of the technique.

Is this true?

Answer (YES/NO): NO